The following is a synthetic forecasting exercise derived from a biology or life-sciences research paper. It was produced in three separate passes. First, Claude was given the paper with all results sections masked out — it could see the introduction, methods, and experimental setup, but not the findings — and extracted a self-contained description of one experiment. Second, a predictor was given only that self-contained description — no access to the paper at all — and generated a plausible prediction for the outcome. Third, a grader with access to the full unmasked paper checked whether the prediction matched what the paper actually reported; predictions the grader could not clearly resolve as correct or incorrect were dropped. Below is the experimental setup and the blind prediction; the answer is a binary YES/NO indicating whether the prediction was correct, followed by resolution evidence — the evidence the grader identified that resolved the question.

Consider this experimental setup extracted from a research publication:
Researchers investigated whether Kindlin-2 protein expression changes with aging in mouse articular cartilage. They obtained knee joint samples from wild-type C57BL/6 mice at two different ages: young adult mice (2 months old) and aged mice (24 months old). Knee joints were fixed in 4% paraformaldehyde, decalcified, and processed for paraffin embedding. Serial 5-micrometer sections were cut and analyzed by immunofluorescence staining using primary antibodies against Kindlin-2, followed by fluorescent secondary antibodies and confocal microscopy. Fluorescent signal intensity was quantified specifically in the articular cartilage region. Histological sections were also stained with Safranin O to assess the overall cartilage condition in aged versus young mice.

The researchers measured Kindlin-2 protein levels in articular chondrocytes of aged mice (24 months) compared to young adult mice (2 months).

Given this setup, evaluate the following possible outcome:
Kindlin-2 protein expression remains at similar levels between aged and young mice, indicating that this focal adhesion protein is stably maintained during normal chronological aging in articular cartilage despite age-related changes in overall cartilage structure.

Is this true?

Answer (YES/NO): NO